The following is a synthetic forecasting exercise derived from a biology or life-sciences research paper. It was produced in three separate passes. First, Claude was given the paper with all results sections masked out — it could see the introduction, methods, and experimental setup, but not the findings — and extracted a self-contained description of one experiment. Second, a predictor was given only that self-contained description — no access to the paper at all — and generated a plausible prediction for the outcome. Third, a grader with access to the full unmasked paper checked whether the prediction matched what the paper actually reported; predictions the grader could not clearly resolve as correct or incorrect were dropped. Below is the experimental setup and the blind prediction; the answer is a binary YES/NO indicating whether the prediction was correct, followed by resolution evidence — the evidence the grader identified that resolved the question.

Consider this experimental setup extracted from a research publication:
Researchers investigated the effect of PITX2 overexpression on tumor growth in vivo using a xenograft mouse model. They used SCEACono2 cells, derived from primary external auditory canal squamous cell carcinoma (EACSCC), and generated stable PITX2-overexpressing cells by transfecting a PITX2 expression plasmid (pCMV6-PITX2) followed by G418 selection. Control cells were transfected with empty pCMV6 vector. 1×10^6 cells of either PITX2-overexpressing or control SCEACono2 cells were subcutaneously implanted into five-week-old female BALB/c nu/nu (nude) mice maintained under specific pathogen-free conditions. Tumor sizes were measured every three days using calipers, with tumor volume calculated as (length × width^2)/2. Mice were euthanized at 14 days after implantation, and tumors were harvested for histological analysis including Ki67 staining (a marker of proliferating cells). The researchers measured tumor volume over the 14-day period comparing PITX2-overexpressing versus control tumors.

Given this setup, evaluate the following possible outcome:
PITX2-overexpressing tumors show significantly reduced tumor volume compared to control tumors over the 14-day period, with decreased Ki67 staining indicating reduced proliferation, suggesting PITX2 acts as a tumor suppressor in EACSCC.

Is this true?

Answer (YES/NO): NO